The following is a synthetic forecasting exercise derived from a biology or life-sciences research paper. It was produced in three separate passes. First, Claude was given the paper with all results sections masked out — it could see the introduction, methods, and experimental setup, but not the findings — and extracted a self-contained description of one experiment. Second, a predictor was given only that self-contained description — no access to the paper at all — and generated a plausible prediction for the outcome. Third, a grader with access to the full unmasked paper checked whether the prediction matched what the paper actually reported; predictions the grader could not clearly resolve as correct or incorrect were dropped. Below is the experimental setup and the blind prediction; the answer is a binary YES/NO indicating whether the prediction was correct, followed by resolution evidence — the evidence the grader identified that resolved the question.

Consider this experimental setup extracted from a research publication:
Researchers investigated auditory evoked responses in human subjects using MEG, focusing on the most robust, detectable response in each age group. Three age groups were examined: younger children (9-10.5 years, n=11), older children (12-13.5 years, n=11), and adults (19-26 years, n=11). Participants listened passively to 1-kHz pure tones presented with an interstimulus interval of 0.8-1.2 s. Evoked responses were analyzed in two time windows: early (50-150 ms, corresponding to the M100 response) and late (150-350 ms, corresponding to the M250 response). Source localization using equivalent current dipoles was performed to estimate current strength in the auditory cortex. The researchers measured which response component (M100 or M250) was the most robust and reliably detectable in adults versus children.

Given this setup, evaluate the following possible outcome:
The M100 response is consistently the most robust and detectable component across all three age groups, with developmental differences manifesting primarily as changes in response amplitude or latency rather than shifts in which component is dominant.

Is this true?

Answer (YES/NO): NO